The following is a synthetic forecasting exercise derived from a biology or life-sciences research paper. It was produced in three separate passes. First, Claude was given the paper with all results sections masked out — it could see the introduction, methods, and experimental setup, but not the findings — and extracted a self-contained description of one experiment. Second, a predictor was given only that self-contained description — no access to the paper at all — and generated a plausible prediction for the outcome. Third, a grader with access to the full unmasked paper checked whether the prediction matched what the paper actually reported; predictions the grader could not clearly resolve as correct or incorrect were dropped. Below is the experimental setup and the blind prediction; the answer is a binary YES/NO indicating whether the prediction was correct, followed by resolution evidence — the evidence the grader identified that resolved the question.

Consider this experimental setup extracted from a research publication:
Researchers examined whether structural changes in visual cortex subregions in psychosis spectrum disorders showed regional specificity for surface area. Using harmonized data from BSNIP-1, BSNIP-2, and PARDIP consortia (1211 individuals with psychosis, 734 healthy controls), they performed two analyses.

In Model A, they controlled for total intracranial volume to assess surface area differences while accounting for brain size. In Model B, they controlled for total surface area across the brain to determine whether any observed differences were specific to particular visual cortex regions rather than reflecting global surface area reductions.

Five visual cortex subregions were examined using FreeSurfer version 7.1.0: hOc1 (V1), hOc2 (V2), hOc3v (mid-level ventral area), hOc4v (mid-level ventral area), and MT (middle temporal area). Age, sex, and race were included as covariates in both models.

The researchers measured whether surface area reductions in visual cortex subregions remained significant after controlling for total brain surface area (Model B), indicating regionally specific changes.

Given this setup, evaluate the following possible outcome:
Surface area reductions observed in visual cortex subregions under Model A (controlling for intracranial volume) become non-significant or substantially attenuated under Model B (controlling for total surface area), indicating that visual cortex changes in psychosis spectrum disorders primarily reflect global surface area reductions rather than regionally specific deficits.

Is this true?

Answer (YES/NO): YES